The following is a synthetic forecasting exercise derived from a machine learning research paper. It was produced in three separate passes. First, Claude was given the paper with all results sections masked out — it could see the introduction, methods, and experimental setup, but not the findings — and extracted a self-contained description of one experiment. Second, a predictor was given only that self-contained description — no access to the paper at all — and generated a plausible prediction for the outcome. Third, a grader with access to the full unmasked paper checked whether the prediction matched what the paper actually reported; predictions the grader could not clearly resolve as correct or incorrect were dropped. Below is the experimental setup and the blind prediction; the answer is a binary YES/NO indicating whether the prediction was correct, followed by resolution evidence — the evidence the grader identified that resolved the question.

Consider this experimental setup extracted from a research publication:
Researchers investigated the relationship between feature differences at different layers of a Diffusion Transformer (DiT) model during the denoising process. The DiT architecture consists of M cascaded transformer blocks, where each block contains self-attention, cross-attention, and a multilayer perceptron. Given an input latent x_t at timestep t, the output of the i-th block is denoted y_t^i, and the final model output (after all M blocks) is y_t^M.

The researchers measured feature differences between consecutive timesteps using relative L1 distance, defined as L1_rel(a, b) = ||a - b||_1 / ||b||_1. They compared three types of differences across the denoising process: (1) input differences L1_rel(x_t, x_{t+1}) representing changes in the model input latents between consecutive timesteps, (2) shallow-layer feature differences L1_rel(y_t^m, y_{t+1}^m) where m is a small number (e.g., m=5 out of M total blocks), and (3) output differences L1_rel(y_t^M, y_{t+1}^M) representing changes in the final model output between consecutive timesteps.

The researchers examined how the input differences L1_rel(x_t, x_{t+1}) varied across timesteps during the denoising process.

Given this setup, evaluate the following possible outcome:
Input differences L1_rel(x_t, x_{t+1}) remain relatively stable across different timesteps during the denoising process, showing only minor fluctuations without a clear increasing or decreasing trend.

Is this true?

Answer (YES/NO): NO